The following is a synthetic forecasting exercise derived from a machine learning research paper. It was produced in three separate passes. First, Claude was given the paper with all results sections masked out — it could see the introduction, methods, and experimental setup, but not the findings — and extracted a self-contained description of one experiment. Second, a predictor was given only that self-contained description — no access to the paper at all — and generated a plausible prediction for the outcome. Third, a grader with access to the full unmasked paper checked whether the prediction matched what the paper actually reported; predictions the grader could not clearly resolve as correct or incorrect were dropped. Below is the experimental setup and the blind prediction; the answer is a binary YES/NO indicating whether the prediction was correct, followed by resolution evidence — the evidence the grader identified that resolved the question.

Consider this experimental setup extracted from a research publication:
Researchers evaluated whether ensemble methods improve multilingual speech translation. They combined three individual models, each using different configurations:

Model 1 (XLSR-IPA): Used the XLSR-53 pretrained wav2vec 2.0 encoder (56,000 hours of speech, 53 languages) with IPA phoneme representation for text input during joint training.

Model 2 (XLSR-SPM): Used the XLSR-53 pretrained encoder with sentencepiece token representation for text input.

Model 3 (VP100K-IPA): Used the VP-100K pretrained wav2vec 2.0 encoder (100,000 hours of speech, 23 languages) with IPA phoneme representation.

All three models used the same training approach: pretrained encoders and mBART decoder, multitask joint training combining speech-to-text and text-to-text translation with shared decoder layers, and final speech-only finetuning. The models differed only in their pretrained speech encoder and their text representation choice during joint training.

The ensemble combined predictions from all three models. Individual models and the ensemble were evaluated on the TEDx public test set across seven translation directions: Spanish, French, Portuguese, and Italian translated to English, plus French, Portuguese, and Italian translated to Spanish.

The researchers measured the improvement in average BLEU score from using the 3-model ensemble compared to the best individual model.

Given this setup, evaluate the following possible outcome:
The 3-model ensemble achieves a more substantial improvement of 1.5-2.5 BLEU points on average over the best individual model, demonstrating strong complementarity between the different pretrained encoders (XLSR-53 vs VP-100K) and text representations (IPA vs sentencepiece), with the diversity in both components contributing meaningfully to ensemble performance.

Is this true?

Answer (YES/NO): YES